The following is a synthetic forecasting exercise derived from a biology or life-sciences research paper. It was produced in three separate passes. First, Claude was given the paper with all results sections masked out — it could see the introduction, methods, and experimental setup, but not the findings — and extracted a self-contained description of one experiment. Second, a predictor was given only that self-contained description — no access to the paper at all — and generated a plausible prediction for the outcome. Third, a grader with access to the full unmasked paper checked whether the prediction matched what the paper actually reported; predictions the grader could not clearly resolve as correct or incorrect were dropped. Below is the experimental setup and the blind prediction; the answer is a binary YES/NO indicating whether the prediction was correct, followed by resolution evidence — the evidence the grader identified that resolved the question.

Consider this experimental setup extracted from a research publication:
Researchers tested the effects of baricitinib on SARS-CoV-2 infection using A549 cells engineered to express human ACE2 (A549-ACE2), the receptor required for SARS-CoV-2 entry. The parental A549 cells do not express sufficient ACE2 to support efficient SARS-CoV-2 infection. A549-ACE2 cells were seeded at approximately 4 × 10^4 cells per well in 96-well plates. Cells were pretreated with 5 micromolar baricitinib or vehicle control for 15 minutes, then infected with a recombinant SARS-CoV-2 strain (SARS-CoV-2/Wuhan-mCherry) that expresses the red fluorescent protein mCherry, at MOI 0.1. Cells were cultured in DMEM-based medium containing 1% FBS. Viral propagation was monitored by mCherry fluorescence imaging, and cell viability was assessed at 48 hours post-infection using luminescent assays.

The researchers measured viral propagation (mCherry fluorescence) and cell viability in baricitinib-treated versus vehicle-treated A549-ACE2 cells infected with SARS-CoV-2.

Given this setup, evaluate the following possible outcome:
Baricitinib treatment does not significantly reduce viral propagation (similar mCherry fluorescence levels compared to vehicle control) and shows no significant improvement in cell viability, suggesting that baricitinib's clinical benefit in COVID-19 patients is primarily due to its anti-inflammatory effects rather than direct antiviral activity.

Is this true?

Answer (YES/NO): NO